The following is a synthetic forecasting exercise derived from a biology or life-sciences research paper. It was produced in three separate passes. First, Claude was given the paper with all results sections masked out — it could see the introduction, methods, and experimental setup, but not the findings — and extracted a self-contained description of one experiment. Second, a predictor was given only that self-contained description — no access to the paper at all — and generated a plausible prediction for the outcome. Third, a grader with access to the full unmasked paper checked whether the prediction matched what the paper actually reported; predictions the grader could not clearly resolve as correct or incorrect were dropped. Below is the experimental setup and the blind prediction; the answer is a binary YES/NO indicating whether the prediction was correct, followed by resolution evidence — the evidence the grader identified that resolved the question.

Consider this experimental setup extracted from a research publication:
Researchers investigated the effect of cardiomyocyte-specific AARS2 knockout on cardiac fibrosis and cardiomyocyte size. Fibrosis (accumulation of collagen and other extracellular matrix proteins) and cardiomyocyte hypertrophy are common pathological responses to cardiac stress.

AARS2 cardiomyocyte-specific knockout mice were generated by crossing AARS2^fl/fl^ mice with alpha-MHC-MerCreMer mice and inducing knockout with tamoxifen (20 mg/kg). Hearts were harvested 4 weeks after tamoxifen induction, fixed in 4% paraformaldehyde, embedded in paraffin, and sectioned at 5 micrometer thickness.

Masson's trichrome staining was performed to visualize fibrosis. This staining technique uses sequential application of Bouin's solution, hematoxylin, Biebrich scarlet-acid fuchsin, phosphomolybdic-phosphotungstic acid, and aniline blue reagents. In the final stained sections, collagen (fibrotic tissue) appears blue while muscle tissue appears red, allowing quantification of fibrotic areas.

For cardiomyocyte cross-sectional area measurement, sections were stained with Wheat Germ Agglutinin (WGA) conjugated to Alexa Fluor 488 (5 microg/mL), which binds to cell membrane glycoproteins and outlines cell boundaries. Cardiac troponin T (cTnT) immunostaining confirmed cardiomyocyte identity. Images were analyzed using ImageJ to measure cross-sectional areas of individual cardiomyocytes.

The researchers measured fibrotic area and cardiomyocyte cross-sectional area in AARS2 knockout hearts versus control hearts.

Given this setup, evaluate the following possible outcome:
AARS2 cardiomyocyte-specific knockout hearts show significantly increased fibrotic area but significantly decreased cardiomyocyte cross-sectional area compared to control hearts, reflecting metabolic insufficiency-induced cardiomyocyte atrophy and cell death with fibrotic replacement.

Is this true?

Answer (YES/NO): NO